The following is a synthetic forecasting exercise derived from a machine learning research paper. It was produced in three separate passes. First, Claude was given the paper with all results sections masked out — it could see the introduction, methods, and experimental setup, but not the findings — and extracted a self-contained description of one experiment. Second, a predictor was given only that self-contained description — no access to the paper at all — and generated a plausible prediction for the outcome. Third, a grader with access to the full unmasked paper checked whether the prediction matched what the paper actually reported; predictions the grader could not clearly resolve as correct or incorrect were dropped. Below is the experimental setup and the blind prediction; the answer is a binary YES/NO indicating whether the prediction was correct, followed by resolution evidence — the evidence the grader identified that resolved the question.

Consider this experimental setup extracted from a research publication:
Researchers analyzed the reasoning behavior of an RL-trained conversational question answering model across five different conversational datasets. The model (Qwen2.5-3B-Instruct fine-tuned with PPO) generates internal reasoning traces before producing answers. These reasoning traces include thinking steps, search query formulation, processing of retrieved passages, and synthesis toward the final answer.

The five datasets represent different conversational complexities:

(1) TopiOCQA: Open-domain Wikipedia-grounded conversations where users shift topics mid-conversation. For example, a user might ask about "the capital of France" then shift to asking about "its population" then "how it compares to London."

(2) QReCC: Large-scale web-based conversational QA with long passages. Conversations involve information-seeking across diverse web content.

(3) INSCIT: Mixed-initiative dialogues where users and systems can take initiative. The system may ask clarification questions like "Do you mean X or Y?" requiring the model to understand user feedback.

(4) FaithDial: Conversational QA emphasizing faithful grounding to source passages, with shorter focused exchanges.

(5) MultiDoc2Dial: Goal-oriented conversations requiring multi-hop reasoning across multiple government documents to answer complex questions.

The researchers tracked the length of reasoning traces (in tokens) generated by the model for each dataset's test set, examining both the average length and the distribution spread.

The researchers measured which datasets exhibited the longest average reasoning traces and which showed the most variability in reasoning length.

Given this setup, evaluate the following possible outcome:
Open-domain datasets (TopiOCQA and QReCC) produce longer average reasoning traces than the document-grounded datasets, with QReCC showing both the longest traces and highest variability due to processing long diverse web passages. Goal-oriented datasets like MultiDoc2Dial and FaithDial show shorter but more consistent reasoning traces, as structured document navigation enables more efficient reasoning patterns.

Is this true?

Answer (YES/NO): NO